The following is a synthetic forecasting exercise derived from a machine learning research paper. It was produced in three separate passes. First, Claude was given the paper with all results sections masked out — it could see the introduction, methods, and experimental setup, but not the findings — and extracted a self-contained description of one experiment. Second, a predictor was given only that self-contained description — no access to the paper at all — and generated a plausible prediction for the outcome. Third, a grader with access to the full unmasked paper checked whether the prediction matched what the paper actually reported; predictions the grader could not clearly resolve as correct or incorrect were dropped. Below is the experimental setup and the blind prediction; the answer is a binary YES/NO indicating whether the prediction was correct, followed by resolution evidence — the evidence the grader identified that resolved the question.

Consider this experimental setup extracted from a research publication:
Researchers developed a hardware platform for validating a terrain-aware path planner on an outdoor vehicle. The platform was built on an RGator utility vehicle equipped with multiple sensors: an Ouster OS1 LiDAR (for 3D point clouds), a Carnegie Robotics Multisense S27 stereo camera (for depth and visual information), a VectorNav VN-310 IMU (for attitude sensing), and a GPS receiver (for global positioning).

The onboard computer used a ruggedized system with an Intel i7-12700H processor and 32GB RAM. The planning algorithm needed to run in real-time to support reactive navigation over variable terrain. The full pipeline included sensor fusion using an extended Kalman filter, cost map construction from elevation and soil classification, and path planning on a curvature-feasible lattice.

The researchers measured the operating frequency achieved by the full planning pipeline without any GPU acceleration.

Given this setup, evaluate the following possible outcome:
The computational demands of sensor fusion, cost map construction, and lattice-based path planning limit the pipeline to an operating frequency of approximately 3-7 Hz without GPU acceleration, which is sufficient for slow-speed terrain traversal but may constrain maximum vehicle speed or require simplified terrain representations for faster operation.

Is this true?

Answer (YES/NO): NO